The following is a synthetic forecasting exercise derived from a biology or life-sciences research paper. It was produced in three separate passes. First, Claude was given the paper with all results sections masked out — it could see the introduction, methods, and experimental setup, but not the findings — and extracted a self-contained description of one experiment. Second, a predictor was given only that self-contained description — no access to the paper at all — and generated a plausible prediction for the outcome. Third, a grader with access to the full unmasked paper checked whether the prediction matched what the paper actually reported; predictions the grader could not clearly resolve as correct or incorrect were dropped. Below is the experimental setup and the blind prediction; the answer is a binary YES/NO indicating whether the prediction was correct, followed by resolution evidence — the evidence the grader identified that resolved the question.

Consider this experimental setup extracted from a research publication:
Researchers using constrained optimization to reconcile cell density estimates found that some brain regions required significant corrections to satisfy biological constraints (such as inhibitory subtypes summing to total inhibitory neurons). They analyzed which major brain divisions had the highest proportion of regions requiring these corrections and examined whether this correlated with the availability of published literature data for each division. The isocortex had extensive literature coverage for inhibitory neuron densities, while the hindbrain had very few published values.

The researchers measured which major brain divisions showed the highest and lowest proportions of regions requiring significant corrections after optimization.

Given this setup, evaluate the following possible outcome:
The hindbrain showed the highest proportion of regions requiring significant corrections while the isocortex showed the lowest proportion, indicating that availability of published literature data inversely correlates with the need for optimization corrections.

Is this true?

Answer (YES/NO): YES